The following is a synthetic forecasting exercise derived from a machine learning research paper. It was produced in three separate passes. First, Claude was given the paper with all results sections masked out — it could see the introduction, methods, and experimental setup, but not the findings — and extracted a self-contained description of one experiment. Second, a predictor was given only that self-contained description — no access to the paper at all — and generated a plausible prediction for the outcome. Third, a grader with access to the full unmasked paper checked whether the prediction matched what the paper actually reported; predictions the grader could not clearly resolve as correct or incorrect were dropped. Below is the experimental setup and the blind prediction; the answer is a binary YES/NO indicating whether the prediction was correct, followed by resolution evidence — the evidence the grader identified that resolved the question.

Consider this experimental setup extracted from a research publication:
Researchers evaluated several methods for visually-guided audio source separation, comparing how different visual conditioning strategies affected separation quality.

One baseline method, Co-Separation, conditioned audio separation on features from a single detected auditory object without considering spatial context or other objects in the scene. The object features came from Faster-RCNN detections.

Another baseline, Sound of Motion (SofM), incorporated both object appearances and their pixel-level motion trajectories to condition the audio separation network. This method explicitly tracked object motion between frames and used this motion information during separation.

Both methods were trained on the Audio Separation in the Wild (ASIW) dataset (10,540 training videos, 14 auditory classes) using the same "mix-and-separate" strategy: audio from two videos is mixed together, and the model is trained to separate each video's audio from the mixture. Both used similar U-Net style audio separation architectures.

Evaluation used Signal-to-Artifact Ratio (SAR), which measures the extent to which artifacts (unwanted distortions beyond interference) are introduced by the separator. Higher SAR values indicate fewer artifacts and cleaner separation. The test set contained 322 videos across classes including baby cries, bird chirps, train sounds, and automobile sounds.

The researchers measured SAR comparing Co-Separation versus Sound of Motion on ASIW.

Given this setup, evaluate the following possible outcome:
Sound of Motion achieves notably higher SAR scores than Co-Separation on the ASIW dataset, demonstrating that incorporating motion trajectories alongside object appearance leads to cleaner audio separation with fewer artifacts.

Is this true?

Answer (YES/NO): NO